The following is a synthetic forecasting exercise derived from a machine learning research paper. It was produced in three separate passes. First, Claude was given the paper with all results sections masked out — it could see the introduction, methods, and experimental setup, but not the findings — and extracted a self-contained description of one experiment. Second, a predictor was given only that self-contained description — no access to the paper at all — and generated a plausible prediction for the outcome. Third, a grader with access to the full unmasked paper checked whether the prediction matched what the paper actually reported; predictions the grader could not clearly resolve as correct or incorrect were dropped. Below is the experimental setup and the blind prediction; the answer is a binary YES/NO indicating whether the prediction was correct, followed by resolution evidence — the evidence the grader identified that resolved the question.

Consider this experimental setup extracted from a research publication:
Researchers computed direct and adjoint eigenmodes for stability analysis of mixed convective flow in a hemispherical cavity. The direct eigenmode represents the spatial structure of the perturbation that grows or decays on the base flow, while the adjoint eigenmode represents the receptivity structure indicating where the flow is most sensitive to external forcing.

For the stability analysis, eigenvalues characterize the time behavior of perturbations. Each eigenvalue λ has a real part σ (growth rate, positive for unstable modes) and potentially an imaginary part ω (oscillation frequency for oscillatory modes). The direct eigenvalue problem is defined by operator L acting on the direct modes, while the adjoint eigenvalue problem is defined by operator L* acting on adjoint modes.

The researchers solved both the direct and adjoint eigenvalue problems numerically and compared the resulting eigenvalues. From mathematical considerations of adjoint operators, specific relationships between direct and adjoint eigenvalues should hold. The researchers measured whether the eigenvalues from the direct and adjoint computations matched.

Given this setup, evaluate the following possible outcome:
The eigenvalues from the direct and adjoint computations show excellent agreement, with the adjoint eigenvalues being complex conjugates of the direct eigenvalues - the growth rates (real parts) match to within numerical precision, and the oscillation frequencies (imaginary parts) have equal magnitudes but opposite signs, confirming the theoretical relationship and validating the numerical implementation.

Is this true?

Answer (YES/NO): NO